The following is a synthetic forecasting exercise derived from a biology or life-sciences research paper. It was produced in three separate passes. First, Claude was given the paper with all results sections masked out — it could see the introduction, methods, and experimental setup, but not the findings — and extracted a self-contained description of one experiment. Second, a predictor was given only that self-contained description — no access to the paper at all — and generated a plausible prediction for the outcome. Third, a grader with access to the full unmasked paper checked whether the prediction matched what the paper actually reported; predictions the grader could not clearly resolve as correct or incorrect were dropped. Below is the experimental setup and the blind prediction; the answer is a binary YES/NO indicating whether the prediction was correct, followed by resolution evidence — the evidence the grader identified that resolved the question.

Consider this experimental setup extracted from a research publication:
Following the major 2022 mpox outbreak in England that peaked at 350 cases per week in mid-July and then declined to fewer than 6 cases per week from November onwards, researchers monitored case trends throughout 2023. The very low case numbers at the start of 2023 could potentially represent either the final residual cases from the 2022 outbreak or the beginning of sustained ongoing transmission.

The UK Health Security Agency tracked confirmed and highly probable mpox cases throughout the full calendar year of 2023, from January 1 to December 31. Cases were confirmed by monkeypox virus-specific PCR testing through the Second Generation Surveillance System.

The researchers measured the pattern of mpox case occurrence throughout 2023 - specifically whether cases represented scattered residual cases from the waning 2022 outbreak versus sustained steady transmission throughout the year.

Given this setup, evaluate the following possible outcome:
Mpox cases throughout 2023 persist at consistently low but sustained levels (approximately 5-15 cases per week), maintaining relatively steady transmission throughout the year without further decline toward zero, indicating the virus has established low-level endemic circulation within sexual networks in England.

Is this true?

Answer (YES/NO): NO